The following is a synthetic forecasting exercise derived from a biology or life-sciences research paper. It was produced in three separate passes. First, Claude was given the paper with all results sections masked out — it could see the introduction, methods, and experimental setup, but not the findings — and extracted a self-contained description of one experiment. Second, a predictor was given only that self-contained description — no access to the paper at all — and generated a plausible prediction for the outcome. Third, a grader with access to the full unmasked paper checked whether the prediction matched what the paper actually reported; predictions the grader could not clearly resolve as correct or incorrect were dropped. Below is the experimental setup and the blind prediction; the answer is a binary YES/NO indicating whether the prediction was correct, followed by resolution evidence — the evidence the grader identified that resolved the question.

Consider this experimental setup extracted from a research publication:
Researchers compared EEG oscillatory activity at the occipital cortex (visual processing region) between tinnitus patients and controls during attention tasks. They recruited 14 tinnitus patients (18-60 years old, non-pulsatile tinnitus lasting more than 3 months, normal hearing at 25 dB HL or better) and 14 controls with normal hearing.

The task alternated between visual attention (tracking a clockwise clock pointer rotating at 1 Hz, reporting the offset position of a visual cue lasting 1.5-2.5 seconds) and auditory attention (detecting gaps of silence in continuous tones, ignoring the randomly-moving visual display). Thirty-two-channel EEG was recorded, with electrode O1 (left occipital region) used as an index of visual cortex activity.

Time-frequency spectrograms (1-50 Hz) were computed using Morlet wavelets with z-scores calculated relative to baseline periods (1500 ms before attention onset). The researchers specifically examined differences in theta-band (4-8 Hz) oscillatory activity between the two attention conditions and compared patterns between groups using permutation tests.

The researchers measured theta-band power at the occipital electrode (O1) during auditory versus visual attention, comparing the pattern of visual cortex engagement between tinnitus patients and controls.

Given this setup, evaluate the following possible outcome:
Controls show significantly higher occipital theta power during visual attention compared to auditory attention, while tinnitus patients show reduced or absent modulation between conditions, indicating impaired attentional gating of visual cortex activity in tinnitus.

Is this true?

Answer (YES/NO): NO